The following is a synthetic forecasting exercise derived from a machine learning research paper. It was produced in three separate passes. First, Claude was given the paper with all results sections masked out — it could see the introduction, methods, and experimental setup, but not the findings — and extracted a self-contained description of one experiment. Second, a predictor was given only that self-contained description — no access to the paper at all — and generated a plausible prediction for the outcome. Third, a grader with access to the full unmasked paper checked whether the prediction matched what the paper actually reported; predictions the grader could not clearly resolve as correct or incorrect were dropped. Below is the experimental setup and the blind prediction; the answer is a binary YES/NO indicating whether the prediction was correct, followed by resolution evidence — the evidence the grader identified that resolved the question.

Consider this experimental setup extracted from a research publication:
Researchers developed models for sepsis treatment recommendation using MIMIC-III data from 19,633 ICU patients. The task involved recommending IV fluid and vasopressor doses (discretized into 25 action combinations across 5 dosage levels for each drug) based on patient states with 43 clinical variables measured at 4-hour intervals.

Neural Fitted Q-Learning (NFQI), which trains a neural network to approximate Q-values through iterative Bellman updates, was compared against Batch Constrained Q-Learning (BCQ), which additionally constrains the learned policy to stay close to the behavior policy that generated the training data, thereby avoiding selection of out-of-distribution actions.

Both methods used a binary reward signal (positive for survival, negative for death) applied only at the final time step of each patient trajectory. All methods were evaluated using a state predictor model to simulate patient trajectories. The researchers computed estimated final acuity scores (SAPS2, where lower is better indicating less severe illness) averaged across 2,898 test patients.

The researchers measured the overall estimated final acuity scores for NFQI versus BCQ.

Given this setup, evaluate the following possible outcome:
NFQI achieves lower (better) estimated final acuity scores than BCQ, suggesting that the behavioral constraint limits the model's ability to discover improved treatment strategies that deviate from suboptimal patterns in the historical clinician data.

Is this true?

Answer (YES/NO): NO